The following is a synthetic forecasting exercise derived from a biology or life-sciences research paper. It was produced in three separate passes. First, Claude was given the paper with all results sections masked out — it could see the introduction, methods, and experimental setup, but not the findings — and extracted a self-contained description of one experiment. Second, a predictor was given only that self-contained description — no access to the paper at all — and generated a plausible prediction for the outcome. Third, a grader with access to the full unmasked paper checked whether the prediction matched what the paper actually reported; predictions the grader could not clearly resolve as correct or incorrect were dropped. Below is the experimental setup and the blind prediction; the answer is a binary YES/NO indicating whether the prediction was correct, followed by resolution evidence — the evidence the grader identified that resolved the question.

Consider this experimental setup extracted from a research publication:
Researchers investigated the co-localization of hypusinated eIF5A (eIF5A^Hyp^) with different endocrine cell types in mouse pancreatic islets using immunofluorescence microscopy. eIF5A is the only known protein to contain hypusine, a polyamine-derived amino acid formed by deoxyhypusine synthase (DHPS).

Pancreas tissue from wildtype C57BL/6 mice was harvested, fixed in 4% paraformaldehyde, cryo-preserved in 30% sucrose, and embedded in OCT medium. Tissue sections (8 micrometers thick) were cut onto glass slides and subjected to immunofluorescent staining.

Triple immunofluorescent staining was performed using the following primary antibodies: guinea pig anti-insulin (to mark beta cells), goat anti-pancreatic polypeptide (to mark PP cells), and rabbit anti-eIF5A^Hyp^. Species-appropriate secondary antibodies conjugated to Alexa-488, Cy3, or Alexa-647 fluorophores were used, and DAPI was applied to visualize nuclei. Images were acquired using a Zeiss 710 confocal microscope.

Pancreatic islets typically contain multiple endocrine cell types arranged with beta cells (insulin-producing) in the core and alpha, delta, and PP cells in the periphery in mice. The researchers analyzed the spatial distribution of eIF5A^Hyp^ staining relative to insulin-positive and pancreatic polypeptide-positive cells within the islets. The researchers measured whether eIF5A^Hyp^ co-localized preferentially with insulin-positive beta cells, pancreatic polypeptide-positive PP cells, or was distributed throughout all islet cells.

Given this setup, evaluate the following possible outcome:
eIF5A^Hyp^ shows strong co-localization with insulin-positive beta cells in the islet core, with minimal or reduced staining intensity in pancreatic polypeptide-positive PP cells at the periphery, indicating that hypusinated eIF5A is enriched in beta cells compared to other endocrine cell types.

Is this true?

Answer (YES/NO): NO